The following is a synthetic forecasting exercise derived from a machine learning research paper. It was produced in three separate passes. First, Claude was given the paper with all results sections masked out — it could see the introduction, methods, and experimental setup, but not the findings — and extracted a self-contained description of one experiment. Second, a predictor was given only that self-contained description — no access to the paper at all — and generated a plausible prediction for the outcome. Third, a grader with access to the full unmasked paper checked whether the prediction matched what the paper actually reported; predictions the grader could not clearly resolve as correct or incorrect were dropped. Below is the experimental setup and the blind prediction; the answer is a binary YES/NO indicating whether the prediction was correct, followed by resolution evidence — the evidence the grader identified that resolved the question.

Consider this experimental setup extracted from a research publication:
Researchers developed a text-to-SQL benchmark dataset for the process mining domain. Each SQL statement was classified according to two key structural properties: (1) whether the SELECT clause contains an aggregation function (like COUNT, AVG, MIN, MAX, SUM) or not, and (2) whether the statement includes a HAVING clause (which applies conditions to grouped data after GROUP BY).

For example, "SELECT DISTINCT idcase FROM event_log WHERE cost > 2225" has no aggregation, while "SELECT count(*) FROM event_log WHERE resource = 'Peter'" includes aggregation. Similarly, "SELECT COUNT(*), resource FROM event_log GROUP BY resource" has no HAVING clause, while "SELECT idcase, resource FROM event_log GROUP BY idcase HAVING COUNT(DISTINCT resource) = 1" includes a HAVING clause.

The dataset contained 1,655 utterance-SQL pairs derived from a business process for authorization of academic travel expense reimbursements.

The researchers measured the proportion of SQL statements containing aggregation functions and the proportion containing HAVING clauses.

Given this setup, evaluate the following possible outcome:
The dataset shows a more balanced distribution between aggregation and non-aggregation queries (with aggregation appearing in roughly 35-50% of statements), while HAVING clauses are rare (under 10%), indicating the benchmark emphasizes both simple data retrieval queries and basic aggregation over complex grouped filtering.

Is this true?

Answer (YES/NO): NO